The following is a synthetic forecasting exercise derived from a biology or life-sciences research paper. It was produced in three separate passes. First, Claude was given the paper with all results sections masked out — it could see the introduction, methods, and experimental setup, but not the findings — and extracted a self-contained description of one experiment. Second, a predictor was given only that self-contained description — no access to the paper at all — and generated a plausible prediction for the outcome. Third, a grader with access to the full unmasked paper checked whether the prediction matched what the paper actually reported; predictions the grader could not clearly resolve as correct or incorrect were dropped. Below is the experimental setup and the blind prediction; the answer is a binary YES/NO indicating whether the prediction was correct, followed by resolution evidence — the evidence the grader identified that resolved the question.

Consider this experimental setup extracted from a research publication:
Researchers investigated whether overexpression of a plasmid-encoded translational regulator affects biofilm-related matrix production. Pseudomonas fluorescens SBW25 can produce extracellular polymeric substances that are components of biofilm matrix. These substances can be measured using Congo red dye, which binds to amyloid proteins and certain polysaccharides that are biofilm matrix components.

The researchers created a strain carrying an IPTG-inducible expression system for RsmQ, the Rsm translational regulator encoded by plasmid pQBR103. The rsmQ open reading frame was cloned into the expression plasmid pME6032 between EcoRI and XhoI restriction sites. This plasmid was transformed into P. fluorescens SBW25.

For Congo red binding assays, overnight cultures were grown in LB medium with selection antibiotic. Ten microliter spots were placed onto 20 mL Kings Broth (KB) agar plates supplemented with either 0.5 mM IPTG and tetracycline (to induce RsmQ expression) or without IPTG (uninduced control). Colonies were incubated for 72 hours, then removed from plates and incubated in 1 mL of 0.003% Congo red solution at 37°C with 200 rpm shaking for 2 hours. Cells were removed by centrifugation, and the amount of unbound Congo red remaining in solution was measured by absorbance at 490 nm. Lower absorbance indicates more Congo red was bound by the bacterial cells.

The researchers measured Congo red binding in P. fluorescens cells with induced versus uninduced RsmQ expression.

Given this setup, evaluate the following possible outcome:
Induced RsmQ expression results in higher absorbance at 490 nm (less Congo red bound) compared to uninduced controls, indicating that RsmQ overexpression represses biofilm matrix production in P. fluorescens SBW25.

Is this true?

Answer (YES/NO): NO